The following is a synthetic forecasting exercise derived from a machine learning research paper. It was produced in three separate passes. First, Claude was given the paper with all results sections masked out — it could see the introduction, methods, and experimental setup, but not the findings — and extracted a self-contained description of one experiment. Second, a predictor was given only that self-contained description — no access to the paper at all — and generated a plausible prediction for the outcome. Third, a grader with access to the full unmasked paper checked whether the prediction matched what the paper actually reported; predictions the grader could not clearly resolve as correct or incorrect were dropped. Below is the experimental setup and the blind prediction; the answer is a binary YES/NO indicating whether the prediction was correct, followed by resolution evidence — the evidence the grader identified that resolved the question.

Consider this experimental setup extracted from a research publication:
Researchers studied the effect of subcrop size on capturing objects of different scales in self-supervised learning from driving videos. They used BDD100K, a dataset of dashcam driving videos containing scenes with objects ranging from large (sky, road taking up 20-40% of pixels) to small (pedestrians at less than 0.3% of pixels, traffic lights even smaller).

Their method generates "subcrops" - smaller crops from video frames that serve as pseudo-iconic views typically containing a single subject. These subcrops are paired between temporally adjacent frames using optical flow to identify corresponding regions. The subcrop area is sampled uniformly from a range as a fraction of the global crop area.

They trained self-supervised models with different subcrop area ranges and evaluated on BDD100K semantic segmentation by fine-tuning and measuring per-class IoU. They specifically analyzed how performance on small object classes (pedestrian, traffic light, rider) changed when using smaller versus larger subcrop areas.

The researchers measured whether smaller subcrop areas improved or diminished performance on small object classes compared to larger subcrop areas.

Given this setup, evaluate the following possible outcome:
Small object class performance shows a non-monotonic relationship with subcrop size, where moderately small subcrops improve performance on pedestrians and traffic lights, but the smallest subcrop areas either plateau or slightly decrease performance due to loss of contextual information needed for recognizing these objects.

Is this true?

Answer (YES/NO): NO